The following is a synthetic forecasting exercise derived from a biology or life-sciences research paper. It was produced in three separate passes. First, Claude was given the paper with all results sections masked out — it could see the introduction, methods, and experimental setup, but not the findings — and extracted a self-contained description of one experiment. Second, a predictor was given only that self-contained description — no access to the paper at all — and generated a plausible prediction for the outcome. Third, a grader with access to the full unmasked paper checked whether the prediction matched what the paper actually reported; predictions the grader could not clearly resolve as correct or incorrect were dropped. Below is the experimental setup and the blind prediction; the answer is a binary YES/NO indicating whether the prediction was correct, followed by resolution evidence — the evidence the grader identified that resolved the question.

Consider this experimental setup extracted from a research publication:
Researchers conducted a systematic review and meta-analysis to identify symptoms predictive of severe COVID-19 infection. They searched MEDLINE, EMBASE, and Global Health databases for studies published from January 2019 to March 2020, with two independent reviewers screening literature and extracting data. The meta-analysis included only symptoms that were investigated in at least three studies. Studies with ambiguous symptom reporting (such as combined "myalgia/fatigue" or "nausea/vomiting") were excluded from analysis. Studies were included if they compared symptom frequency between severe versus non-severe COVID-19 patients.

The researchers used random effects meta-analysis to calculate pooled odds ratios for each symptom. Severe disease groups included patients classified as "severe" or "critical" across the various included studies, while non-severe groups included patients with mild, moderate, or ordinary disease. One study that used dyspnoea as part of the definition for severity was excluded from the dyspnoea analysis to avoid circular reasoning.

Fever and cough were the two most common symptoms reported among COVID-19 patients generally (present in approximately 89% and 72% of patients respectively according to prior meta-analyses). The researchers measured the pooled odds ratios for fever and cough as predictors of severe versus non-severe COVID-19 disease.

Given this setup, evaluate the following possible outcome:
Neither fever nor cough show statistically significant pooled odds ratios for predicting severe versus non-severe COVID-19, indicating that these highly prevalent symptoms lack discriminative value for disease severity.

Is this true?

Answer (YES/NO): NO